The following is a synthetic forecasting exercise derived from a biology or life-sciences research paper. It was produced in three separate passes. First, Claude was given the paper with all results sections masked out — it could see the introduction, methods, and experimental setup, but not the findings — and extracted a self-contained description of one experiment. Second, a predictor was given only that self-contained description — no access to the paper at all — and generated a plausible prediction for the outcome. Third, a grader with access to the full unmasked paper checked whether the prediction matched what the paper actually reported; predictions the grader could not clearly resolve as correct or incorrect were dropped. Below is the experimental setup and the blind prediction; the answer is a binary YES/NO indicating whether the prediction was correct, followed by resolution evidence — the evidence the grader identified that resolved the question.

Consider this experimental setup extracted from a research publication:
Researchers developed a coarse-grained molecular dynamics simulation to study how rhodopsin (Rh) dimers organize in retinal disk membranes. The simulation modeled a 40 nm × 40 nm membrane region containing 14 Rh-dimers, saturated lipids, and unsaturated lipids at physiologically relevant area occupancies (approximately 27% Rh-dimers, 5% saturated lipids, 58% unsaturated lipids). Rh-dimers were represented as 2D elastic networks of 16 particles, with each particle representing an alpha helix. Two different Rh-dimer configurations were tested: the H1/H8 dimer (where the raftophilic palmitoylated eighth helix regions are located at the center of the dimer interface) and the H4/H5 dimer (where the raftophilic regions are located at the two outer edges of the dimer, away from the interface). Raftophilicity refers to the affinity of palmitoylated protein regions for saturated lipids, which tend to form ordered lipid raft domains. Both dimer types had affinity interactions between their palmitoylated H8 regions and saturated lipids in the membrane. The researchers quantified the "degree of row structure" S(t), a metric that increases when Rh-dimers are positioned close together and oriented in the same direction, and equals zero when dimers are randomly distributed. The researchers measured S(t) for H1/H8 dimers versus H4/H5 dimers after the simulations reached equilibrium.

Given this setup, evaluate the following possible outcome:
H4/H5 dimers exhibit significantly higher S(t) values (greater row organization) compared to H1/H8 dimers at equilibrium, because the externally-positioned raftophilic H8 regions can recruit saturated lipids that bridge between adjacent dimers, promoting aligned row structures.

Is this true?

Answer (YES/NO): NO